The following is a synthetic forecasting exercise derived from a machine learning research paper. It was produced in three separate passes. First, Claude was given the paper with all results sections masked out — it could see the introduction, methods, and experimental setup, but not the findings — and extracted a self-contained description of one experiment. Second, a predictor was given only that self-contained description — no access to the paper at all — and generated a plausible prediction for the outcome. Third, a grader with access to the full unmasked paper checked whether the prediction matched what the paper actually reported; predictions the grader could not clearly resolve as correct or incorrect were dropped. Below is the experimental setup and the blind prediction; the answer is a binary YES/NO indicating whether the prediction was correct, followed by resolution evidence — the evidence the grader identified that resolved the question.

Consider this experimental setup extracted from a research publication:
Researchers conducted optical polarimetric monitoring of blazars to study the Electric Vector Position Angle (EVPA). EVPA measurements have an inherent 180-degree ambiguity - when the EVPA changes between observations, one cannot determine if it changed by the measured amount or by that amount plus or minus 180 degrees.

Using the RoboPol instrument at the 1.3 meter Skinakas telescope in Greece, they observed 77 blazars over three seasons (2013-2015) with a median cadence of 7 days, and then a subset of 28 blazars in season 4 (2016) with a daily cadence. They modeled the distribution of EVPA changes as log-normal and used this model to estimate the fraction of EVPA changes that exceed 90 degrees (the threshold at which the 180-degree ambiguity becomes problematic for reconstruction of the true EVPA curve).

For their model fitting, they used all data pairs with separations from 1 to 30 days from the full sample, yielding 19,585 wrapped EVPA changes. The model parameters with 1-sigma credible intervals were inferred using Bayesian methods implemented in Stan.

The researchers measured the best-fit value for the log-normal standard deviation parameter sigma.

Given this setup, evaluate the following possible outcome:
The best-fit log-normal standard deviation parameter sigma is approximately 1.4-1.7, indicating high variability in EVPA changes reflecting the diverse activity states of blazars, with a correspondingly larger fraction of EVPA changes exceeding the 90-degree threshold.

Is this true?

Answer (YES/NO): NO